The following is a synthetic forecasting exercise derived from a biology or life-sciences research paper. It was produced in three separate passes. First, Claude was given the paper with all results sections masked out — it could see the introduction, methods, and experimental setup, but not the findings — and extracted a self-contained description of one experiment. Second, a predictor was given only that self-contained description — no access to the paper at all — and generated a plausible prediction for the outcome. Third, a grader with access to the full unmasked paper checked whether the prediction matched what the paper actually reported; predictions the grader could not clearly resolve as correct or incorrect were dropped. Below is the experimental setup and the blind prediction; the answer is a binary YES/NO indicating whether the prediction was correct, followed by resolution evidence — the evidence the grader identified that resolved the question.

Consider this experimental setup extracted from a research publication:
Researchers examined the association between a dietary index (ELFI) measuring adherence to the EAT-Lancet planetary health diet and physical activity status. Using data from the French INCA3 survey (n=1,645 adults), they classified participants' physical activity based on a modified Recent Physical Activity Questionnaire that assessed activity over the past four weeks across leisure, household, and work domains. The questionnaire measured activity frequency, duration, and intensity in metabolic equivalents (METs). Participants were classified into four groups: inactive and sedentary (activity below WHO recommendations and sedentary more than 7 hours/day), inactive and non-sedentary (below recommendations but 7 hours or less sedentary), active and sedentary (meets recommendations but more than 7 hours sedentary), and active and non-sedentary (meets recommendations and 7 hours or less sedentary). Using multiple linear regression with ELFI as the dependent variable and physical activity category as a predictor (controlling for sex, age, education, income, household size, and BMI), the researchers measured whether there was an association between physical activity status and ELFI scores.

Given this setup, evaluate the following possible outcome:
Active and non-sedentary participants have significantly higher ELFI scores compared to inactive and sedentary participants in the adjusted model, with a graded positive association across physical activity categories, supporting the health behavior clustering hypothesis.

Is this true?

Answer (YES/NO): NO